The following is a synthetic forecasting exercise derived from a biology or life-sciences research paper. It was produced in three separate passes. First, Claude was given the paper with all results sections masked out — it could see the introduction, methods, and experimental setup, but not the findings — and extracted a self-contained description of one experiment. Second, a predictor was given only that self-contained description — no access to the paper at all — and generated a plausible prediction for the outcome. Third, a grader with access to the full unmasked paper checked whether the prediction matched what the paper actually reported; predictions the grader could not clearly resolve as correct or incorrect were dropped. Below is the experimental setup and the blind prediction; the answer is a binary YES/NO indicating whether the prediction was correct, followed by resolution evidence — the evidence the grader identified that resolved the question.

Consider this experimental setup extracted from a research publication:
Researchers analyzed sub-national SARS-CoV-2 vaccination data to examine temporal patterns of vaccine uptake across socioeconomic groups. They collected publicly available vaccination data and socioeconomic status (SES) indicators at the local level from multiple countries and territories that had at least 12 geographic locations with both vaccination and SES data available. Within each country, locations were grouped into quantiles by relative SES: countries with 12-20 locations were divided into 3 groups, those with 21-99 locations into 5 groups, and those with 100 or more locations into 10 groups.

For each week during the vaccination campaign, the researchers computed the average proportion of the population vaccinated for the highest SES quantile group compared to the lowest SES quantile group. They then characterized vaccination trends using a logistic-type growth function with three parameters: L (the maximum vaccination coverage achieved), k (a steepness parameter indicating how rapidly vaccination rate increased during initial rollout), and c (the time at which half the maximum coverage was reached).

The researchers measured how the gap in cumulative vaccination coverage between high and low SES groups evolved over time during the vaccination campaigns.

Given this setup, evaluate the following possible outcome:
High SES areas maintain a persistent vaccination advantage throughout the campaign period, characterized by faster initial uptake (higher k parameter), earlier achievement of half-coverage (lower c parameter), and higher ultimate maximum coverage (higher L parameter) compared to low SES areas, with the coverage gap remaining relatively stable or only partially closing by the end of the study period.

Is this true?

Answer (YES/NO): NO